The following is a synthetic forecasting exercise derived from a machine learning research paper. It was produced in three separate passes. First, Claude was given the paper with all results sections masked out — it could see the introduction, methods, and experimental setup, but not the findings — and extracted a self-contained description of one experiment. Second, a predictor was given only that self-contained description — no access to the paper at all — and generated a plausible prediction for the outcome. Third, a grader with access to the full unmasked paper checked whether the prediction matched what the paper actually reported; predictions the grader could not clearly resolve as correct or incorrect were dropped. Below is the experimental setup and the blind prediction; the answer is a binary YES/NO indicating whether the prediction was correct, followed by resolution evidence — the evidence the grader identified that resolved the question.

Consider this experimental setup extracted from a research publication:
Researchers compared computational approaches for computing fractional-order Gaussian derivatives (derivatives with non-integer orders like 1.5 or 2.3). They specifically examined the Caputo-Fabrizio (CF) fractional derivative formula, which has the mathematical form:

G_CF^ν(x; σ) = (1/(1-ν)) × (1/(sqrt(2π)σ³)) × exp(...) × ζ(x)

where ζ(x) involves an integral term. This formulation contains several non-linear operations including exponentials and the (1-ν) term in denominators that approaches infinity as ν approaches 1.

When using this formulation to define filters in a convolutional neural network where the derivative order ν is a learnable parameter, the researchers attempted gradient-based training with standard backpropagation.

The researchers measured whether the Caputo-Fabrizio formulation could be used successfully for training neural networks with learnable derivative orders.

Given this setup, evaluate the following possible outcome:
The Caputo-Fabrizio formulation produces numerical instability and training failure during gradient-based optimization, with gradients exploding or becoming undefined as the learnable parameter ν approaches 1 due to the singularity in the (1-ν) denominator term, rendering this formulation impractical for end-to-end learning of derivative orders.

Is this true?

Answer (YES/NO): NO